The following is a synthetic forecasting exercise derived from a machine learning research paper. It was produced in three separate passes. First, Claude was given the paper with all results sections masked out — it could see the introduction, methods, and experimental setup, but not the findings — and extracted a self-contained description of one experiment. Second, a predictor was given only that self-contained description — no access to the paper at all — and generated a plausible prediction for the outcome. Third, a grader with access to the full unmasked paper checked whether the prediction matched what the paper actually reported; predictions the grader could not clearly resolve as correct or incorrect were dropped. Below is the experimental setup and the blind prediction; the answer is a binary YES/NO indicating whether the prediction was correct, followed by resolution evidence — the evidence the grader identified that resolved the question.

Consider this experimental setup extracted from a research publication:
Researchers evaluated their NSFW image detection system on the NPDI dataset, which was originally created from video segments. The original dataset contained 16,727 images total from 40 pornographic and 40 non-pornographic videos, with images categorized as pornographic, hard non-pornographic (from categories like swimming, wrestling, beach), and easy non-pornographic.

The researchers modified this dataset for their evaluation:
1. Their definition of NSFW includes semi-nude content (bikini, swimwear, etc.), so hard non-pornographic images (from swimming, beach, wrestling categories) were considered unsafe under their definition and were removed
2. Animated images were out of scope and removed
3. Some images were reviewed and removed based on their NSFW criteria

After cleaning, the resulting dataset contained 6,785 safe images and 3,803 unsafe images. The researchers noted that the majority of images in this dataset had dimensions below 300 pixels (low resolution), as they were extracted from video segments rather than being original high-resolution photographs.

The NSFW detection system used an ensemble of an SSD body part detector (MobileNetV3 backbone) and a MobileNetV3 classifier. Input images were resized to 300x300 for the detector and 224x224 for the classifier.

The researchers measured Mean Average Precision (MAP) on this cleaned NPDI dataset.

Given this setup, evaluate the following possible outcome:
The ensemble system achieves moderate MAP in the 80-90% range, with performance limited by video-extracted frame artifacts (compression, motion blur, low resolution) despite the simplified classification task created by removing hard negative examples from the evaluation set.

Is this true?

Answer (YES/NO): NO